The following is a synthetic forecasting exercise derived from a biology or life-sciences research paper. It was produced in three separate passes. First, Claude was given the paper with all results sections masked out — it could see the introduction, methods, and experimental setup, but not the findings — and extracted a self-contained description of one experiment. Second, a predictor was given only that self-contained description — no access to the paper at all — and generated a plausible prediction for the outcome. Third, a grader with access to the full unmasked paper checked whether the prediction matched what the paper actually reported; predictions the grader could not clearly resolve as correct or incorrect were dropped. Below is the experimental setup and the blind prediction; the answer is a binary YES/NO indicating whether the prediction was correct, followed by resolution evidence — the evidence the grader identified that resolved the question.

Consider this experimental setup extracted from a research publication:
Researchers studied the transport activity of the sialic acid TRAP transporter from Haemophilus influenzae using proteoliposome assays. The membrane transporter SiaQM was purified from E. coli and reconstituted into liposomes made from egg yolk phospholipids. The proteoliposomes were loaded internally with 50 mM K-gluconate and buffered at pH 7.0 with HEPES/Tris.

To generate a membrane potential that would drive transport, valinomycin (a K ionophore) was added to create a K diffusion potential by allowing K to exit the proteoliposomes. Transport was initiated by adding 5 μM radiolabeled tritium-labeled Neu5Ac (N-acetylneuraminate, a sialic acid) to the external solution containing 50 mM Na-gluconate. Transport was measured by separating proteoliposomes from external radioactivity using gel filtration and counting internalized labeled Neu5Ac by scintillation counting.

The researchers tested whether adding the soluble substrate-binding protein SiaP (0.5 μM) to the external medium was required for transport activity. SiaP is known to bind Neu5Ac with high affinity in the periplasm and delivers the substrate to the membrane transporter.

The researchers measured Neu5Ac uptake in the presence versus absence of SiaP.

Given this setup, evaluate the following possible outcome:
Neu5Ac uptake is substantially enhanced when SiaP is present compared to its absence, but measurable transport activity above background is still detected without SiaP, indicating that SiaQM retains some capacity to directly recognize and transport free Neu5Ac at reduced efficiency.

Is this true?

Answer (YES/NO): NO